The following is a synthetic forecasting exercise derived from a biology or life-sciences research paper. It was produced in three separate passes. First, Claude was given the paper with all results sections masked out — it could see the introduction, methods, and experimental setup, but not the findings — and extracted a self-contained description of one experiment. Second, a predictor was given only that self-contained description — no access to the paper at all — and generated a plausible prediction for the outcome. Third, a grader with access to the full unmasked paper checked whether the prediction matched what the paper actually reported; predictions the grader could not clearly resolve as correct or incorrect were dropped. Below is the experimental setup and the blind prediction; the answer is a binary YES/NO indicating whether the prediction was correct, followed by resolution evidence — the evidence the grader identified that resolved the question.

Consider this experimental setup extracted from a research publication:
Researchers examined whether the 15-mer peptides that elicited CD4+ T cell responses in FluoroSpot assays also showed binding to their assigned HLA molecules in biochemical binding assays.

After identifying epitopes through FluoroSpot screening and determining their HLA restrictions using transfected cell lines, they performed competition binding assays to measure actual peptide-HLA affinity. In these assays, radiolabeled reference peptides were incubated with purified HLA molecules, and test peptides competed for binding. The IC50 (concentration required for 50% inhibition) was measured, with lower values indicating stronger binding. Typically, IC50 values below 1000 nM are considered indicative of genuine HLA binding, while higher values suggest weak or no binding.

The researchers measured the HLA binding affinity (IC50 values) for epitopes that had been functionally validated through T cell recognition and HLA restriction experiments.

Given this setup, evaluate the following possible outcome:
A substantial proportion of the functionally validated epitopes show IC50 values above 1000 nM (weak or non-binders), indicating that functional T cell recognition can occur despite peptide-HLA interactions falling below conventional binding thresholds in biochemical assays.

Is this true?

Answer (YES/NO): NO